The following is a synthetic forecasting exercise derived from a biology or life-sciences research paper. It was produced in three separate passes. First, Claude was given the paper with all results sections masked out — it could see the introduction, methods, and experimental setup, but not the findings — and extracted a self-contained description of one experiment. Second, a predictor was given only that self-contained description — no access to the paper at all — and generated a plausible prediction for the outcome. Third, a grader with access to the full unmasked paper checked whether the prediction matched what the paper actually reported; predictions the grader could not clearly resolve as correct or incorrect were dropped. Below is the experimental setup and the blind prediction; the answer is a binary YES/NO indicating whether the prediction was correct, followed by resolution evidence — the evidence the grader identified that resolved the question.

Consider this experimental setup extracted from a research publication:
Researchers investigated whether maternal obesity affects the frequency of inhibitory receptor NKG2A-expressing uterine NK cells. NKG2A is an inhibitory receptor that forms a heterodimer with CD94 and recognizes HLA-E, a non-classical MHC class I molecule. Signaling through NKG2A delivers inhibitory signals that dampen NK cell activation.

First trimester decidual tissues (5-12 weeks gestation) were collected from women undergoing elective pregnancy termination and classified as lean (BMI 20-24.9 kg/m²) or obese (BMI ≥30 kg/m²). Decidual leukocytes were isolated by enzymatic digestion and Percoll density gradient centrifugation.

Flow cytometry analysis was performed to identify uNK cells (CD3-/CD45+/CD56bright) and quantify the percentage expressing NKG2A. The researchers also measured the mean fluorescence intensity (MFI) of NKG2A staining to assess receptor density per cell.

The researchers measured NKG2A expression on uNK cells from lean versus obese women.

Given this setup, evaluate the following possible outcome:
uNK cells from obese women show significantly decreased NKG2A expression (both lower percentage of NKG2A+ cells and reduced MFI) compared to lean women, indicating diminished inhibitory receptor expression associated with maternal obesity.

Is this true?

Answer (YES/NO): YES